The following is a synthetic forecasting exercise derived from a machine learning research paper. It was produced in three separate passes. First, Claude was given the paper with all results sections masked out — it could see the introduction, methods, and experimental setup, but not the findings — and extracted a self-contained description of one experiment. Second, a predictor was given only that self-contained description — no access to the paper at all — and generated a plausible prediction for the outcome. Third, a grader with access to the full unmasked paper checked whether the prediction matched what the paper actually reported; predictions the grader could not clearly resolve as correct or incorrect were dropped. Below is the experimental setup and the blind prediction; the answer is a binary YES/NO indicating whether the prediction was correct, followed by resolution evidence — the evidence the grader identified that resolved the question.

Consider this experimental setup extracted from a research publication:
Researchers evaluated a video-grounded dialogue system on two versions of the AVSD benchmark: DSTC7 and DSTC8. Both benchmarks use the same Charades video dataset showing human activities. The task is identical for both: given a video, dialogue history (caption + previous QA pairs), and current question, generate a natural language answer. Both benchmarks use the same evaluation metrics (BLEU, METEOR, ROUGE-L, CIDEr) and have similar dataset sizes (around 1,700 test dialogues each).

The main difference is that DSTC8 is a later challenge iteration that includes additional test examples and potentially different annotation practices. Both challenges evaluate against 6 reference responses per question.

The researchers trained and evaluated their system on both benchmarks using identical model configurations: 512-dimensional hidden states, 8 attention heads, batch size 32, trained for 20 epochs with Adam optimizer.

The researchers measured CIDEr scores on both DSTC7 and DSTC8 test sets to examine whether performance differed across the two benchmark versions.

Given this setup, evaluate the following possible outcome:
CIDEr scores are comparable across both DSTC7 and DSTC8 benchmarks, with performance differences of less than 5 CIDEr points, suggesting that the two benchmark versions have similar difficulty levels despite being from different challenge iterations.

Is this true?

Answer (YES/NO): NO